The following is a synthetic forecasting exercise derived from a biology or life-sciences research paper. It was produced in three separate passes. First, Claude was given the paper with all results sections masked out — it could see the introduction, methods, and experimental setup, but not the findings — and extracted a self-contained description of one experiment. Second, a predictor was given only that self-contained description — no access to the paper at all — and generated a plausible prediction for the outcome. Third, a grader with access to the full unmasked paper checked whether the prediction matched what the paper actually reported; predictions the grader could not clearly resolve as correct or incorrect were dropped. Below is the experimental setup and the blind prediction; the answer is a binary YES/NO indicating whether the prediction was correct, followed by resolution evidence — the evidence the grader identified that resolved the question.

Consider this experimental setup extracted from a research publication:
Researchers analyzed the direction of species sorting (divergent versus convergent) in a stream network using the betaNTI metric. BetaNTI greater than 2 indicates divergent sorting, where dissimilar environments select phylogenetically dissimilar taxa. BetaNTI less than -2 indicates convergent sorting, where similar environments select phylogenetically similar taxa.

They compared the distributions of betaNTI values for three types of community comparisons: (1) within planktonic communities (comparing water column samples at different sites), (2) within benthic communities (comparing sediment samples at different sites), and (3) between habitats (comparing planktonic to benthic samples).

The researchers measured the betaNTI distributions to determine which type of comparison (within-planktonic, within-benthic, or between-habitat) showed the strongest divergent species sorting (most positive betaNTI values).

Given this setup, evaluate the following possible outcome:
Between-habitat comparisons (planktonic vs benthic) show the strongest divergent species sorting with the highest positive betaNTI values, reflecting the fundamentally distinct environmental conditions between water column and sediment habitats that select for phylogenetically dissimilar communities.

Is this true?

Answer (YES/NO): YES